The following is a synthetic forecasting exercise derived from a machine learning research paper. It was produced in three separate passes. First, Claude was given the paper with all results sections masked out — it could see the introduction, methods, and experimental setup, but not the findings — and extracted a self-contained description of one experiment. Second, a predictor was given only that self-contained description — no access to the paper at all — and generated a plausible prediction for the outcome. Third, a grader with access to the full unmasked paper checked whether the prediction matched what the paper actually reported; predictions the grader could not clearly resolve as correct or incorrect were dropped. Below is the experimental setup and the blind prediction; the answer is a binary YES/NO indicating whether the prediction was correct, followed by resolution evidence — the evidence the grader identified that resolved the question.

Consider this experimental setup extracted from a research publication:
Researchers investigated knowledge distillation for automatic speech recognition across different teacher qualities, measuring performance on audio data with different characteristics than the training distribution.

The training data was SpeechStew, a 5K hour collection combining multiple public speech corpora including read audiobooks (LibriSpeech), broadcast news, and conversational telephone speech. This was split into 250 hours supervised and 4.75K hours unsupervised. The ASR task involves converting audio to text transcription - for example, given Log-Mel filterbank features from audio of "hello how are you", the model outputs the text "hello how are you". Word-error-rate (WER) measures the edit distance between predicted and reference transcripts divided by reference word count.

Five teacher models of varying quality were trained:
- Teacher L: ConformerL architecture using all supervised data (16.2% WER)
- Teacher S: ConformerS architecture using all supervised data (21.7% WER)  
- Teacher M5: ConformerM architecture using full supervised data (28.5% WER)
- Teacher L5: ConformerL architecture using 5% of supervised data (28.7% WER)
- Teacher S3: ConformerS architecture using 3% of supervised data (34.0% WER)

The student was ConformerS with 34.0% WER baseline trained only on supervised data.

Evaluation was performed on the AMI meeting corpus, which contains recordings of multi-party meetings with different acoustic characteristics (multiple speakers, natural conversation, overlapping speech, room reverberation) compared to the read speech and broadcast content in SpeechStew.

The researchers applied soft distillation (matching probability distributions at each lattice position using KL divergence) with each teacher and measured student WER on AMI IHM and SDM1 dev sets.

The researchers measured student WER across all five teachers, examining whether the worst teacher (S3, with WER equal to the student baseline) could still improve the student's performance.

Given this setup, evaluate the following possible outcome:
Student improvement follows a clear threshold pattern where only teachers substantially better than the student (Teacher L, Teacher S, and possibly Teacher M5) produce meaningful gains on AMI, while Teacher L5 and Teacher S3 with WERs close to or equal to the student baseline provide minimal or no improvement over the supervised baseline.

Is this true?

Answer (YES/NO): NO